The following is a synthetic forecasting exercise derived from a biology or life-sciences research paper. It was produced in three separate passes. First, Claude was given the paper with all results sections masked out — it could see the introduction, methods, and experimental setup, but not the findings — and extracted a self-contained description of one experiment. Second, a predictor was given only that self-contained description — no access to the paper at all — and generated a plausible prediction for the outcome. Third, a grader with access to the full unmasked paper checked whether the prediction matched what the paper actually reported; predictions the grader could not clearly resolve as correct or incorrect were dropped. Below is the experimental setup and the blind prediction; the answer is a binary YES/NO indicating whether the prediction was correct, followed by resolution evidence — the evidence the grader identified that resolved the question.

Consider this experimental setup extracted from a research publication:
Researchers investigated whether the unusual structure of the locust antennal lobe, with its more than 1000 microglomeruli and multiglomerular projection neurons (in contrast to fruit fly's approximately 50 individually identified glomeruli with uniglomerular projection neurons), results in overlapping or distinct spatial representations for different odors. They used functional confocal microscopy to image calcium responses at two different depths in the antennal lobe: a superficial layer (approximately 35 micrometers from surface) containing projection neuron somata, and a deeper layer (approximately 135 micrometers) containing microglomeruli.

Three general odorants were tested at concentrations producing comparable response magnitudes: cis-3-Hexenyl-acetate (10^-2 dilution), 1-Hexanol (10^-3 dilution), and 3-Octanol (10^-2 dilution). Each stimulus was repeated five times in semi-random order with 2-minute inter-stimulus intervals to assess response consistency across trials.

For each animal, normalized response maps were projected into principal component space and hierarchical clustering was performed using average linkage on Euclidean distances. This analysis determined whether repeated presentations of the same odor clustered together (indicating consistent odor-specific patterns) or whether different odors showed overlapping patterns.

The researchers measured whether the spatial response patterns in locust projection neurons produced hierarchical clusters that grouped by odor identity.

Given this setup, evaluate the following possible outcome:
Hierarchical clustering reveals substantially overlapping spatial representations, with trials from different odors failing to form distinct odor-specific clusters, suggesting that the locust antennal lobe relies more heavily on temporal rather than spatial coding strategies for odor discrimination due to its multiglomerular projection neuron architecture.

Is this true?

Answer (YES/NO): NO